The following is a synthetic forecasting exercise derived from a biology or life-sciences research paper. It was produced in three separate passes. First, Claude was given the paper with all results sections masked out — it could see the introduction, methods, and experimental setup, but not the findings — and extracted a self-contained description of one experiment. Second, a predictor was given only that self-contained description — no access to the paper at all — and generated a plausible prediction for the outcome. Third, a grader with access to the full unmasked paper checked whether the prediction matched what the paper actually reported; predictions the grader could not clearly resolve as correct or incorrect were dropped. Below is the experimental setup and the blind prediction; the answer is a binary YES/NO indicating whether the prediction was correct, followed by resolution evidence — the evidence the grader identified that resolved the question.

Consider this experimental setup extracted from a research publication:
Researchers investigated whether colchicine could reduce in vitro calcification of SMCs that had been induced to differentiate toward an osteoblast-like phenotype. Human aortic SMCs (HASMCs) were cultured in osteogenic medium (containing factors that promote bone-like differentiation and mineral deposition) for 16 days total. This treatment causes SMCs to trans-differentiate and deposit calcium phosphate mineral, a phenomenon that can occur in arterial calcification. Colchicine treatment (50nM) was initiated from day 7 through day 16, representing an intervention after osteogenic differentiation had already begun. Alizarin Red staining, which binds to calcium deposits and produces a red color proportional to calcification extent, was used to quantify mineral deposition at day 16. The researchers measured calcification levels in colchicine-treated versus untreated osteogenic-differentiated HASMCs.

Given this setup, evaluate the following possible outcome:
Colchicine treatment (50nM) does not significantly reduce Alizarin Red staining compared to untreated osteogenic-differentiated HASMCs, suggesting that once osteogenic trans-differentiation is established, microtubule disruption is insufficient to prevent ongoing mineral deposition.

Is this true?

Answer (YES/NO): YES